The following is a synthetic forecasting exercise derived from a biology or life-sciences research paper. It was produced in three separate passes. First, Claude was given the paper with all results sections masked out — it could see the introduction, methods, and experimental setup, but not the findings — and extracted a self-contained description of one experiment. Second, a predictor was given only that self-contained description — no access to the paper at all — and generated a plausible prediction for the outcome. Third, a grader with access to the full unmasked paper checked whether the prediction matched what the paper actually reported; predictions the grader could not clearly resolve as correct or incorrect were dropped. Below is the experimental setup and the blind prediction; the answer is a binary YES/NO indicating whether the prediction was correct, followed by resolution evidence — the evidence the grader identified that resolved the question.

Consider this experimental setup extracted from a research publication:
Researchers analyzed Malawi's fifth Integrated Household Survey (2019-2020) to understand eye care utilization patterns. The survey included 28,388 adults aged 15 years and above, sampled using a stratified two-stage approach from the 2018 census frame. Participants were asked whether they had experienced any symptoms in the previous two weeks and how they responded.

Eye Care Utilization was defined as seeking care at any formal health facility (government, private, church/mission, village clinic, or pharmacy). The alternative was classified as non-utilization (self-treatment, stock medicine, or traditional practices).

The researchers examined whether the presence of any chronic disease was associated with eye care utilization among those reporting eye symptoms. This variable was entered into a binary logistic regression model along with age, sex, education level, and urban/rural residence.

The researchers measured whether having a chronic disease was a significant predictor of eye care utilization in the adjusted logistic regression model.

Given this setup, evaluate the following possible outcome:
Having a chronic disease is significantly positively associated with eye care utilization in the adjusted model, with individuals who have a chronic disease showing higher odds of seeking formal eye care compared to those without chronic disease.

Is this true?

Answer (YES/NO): NO